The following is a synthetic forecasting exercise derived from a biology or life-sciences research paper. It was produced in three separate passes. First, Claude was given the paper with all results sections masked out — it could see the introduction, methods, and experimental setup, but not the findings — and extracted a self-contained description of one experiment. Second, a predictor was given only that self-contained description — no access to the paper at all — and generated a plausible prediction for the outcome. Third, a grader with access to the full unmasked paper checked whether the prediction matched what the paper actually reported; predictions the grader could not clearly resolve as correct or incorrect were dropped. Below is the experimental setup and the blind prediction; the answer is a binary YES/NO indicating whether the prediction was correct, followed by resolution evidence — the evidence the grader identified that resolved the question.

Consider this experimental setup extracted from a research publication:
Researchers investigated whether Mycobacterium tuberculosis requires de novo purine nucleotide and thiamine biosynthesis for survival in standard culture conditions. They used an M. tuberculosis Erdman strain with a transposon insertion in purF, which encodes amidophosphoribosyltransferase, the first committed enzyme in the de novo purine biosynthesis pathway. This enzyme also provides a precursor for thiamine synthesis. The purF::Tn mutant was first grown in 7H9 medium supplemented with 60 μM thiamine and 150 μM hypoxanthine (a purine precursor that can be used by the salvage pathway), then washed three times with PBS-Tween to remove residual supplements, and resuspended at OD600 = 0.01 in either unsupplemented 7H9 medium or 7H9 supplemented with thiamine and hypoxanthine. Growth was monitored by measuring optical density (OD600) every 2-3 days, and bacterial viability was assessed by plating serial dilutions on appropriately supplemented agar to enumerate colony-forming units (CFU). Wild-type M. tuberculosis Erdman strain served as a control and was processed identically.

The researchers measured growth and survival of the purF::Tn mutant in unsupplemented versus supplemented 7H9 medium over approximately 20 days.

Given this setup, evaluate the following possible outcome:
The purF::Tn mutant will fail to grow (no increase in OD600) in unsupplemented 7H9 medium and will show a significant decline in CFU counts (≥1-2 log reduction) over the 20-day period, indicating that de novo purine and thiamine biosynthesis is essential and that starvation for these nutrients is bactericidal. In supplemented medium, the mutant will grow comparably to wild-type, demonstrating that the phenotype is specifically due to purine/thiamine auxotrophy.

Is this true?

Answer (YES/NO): YES